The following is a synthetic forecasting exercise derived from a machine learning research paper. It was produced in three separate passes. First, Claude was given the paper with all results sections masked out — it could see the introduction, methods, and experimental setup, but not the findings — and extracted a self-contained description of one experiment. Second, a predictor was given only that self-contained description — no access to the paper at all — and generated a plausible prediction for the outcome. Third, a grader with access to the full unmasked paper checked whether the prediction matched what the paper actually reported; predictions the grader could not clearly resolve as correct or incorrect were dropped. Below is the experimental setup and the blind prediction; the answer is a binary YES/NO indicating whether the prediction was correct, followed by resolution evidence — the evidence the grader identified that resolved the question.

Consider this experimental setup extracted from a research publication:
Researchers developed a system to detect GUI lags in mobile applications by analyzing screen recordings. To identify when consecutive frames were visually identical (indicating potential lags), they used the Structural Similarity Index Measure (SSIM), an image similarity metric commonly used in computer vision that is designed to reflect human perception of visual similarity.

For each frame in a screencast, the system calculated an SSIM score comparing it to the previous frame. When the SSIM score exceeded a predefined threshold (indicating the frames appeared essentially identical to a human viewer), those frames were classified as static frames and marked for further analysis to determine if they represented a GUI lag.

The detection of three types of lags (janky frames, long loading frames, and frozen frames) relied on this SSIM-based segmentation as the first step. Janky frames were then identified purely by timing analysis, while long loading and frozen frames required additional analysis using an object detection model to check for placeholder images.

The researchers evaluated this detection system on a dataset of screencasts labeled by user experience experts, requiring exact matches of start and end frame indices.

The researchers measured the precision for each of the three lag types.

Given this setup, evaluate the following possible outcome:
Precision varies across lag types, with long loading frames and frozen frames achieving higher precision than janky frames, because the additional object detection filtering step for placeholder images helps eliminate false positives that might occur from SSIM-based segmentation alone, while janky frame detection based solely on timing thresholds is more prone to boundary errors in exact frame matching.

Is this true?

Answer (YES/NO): NO